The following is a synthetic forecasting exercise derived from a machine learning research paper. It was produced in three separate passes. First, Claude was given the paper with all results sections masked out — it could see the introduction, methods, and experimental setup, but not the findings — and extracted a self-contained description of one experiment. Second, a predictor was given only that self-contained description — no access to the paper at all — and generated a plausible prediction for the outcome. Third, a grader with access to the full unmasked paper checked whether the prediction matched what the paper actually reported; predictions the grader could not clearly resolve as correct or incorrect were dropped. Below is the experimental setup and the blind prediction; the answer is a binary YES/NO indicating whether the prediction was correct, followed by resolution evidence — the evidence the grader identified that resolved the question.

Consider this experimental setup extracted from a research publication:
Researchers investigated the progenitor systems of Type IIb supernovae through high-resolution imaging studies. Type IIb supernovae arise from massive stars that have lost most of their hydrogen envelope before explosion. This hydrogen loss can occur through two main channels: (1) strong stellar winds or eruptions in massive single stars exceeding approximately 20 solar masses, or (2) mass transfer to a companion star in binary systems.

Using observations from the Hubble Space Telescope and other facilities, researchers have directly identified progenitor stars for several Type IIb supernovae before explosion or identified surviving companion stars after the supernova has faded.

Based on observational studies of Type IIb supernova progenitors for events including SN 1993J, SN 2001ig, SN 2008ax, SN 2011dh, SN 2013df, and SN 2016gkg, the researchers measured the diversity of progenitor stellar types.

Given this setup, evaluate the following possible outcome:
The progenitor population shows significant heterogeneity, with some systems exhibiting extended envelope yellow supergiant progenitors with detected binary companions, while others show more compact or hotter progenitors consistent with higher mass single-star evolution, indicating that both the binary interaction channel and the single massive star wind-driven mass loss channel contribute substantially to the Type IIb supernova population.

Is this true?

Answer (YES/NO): NO